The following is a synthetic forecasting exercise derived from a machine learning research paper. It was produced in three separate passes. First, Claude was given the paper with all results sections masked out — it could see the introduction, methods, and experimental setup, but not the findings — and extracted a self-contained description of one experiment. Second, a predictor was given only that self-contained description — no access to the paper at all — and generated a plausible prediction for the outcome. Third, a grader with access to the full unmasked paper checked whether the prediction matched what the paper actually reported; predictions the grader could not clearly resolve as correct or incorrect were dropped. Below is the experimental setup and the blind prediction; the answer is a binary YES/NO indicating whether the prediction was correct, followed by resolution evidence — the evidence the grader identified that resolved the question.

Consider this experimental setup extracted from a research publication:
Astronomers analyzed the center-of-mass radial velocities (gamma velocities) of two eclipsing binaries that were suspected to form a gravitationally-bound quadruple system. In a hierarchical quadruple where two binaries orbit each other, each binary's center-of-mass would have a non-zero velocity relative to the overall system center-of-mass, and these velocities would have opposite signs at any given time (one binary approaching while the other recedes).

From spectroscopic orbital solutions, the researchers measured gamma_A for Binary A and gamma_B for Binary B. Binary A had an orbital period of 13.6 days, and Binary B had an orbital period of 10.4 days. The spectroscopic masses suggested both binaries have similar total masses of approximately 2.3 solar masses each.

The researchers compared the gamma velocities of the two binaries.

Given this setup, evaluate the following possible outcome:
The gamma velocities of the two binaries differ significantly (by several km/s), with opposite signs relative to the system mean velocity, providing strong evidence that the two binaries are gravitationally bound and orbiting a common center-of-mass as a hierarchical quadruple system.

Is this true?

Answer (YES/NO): YES